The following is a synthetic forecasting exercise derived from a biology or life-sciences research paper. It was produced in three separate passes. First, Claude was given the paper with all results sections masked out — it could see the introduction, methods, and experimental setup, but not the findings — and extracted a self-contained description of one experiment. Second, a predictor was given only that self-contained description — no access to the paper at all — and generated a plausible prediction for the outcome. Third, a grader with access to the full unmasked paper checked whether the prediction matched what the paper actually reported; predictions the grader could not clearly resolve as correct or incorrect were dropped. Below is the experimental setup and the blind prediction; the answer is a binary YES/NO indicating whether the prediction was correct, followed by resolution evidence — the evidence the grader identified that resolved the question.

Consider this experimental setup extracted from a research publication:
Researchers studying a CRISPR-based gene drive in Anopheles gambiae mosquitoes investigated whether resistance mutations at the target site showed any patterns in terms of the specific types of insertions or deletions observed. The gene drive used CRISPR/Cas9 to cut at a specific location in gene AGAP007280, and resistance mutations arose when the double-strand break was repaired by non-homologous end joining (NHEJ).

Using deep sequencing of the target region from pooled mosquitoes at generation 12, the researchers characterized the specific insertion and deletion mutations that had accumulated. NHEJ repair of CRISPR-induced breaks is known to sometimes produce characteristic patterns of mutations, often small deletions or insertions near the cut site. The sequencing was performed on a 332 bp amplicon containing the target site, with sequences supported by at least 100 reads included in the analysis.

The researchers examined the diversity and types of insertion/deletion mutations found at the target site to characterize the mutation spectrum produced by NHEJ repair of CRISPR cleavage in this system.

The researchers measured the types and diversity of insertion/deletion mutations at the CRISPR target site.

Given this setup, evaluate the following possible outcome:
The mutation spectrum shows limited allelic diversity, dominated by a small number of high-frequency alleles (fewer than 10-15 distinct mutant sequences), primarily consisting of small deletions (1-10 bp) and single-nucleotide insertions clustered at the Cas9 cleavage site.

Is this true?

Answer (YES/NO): NO